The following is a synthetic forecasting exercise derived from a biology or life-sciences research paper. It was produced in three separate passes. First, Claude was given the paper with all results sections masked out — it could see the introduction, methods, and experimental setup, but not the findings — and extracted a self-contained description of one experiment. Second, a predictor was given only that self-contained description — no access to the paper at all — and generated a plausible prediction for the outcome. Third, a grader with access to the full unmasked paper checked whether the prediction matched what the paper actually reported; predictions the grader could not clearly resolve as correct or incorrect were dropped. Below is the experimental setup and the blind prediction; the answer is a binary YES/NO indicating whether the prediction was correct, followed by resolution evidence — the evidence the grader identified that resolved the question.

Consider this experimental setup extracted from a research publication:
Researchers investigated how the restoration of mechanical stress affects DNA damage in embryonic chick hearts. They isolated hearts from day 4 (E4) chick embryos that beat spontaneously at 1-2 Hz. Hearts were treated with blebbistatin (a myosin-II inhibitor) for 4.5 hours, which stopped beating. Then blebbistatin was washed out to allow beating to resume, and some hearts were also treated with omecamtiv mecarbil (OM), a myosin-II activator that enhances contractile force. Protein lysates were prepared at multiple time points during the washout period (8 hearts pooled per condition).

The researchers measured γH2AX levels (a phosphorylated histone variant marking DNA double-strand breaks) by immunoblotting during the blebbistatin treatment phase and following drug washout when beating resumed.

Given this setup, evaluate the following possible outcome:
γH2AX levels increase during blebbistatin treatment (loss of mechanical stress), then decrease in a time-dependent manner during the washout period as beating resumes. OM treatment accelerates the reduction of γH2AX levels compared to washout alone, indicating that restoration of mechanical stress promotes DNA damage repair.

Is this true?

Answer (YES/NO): NO